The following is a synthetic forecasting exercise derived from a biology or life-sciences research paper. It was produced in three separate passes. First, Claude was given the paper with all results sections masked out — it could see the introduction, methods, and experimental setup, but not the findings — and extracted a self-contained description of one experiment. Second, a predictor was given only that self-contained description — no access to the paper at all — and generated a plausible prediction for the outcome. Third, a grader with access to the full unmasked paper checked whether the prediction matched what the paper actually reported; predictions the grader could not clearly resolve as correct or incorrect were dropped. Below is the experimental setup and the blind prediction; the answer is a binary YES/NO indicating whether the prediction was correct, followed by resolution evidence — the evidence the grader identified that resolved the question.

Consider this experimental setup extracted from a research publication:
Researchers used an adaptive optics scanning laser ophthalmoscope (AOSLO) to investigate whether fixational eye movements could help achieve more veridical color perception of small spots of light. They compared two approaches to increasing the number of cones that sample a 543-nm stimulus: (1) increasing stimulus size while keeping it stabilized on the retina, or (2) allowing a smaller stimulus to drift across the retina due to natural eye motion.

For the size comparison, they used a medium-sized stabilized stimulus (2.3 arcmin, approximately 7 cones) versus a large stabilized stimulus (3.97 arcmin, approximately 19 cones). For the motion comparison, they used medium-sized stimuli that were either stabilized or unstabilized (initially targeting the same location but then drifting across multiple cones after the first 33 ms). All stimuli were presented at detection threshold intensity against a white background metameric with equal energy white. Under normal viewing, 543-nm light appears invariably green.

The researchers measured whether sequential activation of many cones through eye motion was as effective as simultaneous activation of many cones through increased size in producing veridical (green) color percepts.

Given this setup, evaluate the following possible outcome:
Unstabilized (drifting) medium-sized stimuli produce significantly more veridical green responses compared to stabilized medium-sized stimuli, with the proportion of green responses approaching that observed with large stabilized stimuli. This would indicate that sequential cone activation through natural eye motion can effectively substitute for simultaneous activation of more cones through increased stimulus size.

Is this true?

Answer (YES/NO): NO